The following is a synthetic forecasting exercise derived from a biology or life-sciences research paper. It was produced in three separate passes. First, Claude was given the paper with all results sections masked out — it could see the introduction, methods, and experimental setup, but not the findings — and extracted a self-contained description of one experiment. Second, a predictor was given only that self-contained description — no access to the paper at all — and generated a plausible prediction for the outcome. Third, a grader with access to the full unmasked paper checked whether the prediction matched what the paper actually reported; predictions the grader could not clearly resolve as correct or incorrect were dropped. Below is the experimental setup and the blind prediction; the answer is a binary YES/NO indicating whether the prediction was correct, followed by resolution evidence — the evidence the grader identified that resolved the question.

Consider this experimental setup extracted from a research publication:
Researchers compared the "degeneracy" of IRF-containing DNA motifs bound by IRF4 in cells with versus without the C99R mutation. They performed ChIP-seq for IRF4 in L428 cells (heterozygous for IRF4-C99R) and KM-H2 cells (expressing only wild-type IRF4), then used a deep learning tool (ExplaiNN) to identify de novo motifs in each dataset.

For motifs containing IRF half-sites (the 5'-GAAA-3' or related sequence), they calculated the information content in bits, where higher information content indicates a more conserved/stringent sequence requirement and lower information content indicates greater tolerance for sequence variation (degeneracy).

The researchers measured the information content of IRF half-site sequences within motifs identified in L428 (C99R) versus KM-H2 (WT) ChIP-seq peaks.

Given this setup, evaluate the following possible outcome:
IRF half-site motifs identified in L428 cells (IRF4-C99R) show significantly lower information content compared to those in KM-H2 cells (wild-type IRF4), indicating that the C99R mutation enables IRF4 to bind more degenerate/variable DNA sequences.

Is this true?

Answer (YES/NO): YES